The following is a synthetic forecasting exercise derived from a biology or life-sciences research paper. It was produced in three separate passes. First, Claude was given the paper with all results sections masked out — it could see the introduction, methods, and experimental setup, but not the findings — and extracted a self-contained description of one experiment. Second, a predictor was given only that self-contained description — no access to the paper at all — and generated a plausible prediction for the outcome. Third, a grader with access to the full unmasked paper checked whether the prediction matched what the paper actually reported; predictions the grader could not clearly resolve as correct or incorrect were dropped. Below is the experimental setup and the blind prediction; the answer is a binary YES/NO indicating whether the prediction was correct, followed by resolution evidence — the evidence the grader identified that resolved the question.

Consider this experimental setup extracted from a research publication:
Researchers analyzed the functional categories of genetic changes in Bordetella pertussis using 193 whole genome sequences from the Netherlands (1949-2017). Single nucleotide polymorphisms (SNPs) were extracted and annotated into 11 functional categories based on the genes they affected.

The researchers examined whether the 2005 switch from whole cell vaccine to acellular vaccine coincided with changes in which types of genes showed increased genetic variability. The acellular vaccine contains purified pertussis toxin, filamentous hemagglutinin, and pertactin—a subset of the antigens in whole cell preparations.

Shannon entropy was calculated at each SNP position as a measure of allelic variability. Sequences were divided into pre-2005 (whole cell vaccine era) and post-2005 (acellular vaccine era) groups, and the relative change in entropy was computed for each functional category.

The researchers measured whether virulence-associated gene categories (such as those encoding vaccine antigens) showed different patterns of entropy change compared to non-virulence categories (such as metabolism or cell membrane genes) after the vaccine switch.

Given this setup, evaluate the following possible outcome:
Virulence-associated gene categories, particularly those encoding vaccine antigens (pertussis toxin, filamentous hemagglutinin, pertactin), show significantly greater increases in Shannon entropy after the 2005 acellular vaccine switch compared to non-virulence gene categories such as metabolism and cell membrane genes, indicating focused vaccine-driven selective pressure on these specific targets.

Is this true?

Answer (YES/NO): NO